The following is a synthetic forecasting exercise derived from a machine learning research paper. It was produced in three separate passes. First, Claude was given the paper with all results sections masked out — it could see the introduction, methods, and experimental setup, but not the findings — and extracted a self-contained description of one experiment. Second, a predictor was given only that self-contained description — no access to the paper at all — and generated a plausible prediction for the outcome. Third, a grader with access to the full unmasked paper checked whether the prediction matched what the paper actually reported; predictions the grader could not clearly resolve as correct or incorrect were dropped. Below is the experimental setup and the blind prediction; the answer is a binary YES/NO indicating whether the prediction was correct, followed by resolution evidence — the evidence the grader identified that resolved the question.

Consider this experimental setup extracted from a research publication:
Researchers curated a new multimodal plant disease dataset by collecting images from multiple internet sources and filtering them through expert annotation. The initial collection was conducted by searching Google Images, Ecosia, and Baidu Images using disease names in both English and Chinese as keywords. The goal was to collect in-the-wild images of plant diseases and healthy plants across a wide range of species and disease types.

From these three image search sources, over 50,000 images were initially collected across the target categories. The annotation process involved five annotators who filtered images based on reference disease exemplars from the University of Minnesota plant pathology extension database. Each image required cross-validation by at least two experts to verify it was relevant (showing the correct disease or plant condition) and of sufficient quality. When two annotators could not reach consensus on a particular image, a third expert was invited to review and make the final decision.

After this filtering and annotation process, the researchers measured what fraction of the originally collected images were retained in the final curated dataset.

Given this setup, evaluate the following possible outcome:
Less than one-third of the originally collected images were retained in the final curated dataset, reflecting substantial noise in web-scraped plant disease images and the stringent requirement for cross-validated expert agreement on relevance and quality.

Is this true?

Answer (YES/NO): NO